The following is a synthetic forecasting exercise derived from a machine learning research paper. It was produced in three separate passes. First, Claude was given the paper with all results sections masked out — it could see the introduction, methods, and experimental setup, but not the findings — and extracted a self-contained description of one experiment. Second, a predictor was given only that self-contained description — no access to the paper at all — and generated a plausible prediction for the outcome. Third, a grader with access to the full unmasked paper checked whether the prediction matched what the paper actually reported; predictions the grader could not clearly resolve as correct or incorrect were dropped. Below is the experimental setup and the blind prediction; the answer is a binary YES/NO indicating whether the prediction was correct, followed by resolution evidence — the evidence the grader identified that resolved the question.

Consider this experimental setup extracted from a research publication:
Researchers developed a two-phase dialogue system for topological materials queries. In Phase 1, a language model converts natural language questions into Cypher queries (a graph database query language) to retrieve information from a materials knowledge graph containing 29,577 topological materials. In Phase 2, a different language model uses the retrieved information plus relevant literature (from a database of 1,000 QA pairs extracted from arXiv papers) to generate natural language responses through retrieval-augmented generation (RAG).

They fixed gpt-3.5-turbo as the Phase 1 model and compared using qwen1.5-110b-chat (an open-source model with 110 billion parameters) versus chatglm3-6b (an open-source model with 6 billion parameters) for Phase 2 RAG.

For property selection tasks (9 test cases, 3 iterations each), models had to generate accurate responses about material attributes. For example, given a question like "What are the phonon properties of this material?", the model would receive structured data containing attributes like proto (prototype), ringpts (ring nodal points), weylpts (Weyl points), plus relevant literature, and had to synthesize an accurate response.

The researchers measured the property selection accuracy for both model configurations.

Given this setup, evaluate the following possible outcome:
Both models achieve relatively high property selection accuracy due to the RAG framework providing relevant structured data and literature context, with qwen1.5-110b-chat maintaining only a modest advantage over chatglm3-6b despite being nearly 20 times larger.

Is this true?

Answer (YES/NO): YES